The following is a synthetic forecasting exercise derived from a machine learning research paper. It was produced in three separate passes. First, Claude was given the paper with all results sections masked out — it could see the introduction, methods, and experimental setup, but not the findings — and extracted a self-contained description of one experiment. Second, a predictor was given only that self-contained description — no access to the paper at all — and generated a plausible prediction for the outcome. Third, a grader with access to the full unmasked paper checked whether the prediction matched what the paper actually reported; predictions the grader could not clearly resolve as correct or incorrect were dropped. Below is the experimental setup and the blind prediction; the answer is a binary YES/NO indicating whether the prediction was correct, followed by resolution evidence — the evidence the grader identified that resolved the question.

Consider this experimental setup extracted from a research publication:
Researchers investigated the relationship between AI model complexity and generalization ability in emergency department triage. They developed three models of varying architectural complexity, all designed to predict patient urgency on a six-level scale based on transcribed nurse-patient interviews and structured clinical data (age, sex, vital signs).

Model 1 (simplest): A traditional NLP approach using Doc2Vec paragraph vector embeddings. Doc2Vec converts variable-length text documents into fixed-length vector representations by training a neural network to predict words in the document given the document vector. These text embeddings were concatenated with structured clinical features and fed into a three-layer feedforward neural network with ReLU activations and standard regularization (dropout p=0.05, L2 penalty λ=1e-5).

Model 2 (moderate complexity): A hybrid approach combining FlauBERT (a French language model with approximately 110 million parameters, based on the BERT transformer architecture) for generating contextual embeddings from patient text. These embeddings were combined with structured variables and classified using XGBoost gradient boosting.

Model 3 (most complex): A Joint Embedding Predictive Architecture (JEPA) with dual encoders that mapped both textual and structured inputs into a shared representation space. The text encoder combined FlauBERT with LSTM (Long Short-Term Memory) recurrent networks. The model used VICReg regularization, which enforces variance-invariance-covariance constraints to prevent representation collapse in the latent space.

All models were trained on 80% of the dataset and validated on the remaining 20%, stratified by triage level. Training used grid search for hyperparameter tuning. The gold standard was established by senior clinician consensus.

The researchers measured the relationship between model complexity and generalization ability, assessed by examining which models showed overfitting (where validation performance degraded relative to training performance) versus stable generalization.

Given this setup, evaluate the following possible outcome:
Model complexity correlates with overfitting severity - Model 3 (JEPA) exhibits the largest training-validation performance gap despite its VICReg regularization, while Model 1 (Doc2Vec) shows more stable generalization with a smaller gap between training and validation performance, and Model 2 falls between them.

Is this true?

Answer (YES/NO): NO